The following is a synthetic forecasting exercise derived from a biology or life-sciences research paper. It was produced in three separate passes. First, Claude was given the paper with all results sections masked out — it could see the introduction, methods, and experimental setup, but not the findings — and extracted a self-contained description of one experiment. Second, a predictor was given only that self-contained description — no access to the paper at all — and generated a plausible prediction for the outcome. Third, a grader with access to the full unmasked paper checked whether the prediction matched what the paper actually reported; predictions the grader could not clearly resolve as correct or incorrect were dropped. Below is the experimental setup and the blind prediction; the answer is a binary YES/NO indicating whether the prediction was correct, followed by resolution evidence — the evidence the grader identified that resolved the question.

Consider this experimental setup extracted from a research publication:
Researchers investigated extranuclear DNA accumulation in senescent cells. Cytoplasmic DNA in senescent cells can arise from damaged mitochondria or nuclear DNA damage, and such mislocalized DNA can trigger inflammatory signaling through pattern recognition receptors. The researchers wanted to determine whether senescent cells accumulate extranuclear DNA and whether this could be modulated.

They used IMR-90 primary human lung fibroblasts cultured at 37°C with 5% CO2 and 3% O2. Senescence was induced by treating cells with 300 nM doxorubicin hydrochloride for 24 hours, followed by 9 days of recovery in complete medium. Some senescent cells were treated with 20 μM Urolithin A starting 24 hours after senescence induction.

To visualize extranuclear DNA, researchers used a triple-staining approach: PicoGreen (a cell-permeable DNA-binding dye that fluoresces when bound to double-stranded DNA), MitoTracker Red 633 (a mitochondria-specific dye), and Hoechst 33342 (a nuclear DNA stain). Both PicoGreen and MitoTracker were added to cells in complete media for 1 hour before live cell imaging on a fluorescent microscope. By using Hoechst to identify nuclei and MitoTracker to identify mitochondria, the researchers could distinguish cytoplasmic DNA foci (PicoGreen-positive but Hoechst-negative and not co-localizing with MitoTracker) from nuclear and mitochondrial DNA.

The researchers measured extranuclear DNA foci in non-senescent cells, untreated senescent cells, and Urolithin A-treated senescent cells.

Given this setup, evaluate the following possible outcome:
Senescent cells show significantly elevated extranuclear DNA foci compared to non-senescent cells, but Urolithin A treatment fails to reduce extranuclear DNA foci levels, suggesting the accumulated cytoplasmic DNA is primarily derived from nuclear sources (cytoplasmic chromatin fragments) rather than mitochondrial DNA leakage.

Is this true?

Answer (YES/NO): NO